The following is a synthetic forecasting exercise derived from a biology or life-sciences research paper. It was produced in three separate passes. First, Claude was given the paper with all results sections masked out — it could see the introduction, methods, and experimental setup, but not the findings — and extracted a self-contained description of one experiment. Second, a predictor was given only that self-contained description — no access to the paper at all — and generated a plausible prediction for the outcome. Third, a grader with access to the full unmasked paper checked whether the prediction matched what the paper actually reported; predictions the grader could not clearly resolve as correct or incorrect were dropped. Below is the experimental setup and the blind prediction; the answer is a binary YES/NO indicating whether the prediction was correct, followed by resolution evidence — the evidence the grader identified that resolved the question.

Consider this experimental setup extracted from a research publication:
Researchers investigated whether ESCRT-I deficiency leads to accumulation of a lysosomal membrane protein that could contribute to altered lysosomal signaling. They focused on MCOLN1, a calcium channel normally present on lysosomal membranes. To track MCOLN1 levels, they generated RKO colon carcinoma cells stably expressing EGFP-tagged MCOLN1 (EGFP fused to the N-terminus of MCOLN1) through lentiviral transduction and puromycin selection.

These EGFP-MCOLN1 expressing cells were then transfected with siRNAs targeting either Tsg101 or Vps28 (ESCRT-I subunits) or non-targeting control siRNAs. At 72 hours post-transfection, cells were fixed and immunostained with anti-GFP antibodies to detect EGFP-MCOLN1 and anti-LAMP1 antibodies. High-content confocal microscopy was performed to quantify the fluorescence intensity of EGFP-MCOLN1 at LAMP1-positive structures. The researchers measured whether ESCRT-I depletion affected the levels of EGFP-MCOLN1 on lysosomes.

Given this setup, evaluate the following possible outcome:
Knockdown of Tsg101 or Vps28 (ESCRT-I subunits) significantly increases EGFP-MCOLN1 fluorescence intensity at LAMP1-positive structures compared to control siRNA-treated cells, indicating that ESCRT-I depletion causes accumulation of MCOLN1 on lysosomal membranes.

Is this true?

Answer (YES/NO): YES